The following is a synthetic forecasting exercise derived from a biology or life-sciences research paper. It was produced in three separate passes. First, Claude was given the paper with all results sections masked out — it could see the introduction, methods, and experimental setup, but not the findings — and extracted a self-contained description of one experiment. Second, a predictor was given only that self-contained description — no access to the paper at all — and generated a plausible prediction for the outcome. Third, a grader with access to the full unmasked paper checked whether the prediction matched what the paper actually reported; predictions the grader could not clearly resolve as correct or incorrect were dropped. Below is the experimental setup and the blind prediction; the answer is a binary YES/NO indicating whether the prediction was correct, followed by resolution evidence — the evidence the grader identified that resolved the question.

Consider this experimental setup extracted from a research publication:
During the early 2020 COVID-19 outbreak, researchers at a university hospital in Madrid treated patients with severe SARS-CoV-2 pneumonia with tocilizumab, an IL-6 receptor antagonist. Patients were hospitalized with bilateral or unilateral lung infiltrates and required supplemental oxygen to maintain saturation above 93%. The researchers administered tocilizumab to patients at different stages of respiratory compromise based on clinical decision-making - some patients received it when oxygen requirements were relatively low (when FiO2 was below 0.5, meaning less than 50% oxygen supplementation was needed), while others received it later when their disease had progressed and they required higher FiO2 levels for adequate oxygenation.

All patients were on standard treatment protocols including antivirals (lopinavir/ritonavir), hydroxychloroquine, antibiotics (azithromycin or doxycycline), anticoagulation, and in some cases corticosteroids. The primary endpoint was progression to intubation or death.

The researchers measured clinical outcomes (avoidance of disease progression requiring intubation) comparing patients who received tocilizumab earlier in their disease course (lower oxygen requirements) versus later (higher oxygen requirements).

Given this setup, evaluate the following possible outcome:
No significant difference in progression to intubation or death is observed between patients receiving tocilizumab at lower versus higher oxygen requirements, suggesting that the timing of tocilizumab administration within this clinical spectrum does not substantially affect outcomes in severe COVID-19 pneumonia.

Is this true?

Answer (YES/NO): NO